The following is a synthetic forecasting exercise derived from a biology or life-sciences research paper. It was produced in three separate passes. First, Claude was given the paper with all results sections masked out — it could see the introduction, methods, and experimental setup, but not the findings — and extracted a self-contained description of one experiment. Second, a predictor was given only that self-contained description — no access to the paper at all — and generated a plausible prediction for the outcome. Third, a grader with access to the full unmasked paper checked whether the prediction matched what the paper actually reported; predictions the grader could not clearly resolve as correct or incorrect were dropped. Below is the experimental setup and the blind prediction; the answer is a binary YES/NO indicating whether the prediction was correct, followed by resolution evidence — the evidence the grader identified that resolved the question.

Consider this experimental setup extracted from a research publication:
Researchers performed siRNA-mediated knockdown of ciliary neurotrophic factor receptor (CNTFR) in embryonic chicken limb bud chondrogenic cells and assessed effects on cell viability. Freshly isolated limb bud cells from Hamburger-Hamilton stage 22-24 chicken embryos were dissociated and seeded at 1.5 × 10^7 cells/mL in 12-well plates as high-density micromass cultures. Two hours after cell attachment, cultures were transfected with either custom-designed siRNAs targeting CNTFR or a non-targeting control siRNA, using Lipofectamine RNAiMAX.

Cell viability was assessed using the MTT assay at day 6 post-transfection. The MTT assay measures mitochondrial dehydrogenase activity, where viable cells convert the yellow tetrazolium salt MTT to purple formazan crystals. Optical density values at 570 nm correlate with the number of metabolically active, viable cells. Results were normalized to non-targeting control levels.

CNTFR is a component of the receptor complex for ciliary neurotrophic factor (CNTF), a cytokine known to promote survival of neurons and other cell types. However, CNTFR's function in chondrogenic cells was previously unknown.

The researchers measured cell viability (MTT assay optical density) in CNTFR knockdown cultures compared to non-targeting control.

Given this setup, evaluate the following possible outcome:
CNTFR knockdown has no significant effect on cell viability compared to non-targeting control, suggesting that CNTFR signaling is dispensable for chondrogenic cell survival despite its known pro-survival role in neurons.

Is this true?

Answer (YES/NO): YES